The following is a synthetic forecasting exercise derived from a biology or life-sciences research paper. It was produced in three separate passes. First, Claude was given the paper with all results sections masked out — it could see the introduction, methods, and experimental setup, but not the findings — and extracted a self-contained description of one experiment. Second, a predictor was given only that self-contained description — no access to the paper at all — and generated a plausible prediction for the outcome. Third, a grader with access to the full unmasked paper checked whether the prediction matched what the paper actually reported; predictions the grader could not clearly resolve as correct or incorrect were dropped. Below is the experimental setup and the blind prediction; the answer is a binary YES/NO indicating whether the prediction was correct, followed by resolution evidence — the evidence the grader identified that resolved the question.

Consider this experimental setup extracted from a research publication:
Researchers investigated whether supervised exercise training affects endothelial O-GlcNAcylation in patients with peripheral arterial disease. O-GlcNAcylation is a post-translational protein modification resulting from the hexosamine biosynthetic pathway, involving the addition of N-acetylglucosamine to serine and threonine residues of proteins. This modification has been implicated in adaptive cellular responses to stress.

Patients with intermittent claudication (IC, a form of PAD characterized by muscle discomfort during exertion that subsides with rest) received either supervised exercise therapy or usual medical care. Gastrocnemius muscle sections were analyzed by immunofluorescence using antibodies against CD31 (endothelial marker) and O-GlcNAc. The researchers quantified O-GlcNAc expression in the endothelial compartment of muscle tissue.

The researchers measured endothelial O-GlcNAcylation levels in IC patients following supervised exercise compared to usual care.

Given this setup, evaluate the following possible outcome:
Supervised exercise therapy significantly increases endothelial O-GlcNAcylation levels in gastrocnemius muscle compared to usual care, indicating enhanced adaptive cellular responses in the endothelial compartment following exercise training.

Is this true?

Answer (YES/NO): YES